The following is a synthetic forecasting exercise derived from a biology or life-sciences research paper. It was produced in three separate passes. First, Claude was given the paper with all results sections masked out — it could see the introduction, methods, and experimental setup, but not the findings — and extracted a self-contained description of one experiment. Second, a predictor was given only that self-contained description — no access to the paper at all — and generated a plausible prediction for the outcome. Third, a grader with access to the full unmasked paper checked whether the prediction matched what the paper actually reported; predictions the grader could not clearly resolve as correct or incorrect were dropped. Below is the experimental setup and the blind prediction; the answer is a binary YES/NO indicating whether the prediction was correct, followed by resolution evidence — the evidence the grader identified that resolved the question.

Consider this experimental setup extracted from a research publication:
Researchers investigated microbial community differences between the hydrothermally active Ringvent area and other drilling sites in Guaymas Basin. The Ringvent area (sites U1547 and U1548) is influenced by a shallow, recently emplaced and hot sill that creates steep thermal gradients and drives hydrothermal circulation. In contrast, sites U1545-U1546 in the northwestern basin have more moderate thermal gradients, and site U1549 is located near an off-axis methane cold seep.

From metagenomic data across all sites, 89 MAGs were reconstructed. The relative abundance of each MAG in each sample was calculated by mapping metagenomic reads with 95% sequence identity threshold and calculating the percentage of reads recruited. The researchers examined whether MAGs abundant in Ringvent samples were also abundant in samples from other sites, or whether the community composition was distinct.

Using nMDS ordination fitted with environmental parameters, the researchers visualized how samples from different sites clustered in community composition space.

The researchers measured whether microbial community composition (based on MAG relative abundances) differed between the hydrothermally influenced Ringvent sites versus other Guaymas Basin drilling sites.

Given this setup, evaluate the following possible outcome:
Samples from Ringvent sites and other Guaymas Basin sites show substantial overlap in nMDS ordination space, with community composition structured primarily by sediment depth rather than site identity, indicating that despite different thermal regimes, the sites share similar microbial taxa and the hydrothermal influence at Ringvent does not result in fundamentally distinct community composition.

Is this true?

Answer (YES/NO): NO